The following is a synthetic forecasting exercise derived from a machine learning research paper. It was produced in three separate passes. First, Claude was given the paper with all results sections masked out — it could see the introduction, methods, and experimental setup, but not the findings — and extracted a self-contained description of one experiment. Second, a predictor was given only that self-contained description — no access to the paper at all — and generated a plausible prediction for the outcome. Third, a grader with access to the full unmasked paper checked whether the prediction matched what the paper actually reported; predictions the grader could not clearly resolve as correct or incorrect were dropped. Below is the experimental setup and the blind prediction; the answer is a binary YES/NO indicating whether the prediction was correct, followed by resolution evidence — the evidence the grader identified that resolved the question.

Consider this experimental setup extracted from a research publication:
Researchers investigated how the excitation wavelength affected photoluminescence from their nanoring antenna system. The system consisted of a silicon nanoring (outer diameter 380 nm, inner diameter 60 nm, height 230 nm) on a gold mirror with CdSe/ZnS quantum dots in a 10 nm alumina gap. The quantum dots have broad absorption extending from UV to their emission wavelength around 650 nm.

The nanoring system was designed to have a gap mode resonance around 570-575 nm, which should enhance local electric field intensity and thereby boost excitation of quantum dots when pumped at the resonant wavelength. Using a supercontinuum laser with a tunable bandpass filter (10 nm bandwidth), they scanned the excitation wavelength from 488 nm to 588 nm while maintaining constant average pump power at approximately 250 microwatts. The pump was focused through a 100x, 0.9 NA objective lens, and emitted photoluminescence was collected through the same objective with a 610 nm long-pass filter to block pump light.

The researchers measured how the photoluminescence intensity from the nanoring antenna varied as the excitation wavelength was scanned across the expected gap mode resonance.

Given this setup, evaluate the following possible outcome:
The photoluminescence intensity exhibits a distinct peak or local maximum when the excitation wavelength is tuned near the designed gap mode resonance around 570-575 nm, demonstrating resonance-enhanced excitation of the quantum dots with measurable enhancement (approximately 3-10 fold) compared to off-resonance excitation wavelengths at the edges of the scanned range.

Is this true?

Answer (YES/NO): YES